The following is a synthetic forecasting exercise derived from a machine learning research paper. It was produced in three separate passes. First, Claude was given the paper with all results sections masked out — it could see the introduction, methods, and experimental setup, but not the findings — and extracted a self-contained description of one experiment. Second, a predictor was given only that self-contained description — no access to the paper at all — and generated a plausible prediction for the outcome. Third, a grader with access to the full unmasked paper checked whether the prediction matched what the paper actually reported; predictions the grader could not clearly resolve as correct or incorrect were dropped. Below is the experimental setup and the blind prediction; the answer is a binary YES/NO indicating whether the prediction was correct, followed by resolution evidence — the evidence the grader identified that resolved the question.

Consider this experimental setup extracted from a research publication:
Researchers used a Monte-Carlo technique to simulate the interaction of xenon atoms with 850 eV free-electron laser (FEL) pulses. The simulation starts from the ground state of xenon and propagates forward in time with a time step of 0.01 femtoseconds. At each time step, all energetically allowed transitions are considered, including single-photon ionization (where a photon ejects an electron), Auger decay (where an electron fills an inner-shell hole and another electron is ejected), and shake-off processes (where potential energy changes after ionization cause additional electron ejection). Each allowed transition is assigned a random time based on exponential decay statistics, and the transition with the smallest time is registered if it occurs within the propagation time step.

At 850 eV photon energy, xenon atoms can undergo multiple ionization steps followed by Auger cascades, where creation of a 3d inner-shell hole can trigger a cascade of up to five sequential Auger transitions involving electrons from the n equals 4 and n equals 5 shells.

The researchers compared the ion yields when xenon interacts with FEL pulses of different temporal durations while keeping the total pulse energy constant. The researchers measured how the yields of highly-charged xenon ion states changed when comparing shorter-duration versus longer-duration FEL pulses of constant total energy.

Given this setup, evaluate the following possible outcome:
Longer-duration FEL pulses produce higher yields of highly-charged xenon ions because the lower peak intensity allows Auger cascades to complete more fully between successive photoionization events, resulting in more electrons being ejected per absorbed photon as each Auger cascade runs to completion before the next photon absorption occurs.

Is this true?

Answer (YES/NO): YES